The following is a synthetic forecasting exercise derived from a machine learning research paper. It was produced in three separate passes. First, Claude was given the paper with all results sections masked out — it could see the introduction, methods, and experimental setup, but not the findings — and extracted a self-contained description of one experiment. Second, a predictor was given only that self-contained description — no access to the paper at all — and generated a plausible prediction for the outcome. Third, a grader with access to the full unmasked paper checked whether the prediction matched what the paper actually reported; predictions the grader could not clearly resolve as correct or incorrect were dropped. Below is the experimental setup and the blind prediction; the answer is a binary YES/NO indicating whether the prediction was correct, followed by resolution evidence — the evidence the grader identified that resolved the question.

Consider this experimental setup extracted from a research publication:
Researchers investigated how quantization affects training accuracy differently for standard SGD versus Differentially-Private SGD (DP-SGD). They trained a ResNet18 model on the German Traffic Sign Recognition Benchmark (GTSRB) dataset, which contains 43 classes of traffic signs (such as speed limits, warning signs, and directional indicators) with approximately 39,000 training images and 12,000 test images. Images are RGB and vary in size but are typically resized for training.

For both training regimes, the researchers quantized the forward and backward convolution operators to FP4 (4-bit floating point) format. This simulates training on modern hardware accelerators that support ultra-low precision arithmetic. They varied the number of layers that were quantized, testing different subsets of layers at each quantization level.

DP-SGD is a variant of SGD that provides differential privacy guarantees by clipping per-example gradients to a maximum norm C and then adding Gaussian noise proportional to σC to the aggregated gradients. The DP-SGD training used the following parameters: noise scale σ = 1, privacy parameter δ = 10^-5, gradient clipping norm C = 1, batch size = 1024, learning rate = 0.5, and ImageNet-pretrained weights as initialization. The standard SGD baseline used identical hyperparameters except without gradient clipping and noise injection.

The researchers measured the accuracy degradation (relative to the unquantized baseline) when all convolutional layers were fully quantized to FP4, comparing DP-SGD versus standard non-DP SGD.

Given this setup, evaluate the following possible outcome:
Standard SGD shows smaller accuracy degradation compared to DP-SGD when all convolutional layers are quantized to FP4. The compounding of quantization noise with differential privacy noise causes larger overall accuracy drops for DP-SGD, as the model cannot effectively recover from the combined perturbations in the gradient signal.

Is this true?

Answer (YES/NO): YES